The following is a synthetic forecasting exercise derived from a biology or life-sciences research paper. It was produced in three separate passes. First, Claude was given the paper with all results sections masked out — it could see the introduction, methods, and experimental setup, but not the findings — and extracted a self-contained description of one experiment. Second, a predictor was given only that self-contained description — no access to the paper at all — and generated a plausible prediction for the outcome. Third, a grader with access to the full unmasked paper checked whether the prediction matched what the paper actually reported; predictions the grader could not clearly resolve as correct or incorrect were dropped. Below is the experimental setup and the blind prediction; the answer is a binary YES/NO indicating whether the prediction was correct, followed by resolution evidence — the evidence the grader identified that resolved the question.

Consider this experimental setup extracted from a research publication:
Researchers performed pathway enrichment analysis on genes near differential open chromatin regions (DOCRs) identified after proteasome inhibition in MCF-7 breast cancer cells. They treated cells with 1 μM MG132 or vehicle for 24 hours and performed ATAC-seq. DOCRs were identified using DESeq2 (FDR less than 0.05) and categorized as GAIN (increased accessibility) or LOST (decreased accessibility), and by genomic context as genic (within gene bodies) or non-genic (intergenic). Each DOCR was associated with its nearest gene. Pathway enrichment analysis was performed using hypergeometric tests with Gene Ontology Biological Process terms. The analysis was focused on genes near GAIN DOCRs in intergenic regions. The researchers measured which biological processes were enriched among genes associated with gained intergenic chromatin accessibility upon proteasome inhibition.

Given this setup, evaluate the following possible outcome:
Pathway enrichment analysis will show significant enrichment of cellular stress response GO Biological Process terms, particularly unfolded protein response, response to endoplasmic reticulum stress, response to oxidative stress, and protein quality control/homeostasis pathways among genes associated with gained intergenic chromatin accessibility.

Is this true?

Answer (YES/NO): NO